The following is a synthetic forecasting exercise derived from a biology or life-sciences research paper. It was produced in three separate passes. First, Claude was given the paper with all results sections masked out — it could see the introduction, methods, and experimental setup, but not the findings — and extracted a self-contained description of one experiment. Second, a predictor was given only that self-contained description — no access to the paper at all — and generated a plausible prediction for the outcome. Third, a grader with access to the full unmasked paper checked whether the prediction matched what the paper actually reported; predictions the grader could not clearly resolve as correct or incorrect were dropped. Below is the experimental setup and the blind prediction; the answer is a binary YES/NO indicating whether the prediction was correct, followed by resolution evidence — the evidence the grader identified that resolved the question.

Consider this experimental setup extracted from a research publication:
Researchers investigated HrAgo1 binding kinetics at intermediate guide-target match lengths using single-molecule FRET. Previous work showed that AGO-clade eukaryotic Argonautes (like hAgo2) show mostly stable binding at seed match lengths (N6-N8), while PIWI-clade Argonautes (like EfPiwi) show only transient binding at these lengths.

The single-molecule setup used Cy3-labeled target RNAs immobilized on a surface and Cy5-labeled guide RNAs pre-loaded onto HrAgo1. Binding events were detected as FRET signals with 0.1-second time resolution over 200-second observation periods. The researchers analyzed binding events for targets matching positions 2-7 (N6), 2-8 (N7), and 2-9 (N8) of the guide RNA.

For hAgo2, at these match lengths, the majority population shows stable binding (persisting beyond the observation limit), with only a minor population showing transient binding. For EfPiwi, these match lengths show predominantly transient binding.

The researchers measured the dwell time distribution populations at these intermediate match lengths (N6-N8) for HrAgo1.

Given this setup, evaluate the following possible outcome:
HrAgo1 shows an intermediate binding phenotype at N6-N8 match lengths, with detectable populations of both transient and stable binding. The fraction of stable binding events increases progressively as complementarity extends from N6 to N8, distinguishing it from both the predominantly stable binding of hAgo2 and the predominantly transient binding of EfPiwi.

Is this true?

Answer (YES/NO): NO